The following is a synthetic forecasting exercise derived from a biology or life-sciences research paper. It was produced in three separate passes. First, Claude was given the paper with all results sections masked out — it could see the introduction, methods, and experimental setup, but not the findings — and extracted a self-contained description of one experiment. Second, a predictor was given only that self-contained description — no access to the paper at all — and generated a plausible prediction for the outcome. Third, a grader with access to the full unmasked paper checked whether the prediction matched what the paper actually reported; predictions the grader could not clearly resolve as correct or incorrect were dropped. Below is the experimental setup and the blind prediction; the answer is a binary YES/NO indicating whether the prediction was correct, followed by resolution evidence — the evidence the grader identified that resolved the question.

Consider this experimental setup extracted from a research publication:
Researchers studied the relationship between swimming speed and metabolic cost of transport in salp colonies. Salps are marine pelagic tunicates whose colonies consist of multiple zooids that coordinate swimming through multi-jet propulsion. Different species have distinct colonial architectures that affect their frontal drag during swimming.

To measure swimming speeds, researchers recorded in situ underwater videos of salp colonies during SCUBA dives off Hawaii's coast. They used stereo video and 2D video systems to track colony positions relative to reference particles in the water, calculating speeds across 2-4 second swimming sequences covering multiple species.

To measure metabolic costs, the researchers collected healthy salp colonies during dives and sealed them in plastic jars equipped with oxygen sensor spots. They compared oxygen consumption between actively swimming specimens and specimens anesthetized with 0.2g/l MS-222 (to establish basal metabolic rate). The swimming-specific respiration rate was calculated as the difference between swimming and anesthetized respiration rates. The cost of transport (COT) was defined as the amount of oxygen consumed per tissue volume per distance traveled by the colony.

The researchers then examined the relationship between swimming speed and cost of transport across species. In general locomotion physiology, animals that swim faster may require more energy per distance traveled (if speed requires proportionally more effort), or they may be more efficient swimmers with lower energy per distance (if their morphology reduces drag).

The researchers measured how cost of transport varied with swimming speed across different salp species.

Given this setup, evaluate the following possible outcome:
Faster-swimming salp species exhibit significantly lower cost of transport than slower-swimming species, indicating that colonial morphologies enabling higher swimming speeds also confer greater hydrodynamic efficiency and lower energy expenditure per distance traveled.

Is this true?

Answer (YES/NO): YES